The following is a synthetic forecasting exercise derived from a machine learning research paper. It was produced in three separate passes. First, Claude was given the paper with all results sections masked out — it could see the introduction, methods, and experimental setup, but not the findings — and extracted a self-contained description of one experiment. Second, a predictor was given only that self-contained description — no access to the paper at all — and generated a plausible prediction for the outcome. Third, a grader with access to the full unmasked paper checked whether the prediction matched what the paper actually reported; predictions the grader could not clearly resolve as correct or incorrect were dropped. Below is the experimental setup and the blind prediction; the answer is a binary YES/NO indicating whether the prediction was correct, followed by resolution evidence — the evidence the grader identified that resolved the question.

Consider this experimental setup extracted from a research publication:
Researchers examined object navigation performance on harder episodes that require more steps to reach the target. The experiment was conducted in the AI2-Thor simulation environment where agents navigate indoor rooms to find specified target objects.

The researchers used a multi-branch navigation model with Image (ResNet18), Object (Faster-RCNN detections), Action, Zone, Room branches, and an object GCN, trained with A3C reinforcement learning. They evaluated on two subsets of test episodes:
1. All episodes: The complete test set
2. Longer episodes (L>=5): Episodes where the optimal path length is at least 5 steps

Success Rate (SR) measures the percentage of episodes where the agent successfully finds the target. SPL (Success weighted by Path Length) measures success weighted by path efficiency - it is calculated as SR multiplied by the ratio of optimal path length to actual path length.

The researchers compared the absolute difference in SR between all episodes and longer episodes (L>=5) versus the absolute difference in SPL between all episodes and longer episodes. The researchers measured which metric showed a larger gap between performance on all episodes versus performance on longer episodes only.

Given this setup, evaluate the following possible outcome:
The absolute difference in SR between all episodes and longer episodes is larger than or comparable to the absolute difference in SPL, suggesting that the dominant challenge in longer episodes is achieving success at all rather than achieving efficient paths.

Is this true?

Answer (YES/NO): YES